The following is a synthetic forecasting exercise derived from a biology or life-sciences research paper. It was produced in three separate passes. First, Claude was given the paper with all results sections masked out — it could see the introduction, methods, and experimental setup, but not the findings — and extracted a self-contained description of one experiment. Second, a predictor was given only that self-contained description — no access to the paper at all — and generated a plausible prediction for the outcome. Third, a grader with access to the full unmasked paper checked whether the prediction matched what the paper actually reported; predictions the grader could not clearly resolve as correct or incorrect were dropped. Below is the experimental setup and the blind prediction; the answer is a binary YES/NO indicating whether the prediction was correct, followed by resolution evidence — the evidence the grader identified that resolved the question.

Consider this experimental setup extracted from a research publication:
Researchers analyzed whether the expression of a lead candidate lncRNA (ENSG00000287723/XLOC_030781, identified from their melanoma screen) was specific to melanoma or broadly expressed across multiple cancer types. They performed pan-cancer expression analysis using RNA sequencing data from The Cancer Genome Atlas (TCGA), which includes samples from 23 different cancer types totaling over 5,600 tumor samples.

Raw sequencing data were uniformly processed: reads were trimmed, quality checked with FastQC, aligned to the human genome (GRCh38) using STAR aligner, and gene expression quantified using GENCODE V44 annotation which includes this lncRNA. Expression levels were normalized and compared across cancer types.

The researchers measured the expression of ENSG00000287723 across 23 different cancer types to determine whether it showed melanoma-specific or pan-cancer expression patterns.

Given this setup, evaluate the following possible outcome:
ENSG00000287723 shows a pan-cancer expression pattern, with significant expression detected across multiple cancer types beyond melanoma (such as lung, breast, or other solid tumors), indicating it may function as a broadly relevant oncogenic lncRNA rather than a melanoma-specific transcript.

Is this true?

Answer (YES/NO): NO